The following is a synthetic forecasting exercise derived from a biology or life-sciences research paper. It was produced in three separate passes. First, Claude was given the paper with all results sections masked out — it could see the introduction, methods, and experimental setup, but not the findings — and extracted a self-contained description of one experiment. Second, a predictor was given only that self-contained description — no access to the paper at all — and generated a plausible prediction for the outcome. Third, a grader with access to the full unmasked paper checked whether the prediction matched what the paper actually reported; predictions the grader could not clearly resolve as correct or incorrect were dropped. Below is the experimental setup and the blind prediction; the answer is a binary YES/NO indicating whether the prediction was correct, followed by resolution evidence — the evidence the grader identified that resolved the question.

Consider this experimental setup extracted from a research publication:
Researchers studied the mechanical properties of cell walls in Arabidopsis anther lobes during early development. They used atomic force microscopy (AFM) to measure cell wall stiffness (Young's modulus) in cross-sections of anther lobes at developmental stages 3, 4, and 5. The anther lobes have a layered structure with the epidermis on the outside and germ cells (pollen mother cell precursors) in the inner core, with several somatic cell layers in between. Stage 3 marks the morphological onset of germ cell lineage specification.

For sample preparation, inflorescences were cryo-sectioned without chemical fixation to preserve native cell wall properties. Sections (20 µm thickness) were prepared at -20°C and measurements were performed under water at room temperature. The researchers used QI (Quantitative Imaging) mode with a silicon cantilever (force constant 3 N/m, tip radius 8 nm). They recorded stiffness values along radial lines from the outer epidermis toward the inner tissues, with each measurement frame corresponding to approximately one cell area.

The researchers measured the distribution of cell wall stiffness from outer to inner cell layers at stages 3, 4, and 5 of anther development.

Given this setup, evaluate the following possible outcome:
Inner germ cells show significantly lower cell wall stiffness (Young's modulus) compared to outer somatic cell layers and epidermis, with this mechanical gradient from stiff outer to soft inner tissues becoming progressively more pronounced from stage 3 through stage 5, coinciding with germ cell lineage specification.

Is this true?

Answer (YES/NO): YES